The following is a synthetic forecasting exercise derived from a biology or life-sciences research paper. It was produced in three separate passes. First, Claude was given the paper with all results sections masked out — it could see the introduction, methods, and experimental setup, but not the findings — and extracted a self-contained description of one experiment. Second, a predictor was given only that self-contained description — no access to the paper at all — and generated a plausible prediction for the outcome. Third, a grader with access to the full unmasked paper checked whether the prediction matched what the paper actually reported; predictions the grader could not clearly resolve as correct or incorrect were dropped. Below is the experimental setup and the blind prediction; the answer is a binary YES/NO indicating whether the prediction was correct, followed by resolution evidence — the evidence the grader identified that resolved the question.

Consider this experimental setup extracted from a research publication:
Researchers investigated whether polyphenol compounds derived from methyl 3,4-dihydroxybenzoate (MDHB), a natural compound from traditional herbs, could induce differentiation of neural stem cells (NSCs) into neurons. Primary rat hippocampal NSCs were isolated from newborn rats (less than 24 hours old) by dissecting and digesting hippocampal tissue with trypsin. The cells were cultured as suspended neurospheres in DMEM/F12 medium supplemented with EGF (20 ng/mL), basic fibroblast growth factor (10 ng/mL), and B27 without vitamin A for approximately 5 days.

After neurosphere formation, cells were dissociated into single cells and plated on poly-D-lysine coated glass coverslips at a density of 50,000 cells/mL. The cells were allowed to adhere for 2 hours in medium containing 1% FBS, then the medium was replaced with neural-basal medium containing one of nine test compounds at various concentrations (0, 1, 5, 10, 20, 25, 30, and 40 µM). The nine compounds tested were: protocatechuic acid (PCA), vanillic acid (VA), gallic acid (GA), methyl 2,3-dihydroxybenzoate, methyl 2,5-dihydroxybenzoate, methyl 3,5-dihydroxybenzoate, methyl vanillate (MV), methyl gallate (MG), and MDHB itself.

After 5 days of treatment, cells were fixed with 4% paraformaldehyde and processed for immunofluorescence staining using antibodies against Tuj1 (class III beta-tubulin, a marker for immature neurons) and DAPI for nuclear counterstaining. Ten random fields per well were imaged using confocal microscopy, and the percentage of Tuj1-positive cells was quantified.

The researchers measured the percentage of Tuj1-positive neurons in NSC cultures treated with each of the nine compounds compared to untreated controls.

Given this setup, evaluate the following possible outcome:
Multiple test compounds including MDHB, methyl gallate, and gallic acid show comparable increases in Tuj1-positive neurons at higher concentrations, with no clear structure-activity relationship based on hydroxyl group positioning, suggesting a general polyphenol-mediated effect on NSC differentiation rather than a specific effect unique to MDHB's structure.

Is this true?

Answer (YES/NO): NO